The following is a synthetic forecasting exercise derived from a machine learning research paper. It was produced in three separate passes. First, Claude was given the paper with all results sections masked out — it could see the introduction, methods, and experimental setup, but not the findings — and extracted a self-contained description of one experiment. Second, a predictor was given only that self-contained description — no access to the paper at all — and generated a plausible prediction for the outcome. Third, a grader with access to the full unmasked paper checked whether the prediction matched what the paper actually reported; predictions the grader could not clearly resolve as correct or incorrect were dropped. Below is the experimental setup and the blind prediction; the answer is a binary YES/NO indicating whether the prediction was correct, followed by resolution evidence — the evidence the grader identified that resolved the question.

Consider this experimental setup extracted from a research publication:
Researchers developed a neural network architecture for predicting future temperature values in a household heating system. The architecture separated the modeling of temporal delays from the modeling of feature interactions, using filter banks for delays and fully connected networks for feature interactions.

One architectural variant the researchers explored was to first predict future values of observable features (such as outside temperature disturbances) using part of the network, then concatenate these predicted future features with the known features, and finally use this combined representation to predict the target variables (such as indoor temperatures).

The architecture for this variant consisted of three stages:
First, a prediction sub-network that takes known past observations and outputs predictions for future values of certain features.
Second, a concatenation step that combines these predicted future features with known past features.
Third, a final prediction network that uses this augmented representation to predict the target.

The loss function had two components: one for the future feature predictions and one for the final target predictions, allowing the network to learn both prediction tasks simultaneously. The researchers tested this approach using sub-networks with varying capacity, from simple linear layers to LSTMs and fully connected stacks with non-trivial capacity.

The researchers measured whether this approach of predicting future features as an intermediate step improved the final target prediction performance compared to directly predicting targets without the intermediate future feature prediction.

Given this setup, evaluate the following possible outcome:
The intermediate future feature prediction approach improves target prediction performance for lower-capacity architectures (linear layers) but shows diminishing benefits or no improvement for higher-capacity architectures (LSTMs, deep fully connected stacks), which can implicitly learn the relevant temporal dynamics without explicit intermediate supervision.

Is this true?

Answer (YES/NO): NO